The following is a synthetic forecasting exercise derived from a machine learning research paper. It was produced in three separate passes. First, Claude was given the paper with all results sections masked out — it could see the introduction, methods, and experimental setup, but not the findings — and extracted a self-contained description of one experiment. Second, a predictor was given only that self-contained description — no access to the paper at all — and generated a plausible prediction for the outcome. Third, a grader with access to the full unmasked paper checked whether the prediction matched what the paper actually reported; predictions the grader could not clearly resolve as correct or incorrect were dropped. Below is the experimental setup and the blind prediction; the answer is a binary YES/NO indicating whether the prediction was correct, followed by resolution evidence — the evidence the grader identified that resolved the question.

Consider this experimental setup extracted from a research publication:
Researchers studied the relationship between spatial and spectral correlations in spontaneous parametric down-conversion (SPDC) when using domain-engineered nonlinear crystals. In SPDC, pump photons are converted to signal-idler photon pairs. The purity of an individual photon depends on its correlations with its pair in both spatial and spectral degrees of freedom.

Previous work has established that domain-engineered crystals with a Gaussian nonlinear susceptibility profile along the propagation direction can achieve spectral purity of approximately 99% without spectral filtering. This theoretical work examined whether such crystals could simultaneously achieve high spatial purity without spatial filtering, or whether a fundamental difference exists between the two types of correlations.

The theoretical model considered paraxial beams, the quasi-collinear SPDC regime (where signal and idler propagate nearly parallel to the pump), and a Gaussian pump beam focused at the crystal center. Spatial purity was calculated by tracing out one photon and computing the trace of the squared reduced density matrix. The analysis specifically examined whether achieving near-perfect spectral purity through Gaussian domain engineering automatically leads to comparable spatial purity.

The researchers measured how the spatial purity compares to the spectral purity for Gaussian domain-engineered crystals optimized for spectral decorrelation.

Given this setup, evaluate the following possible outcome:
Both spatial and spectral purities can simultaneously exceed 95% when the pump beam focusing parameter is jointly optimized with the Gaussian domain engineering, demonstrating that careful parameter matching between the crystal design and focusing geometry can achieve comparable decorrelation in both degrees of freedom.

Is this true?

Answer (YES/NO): NO